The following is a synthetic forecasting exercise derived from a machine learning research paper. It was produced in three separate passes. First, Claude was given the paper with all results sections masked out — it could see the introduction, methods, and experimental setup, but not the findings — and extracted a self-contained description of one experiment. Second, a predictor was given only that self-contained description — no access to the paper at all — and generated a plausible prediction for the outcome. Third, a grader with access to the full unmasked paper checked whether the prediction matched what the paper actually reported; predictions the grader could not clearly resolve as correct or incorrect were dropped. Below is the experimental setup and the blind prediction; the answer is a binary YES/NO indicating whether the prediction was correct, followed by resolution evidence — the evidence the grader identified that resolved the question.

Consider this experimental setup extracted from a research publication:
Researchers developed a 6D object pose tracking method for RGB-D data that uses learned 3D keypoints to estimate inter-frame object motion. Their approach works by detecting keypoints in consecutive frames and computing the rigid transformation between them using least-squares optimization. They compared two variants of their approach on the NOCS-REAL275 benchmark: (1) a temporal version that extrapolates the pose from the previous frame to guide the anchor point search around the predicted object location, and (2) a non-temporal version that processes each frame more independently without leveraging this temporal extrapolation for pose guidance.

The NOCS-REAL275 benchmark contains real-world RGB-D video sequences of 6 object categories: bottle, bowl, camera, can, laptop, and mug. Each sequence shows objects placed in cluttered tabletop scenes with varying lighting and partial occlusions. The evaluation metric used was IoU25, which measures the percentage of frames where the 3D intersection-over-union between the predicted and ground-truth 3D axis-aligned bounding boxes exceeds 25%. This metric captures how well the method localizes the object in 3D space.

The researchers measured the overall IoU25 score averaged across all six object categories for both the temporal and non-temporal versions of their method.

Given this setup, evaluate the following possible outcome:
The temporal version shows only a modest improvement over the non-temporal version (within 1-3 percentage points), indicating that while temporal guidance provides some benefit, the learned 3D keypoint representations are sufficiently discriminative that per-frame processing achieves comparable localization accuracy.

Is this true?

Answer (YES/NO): NO